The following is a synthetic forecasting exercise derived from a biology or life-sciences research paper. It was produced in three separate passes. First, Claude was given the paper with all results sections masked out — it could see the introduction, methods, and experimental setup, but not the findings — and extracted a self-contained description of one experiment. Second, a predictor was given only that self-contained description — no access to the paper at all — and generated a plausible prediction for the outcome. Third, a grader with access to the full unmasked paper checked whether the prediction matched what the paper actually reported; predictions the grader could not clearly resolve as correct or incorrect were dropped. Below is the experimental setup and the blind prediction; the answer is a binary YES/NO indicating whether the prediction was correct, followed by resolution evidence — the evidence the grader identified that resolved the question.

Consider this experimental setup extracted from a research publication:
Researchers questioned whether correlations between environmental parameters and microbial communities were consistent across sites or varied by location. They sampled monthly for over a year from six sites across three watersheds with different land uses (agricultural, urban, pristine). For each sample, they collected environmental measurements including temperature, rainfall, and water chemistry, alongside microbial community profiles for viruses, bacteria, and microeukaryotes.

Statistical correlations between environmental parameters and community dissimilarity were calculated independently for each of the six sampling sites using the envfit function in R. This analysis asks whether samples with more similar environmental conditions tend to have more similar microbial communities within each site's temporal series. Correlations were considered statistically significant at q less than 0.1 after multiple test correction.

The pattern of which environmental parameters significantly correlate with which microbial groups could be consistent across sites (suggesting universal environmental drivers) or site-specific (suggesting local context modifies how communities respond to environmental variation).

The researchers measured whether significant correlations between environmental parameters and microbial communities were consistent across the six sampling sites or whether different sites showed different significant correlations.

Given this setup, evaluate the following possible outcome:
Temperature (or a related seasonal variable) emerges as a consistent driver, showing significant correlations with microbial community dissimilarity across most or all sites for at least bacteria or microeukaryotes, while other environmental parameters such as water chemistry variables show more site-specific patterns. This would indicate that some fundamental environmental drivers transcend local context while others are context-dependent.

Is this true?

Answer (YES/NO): NO